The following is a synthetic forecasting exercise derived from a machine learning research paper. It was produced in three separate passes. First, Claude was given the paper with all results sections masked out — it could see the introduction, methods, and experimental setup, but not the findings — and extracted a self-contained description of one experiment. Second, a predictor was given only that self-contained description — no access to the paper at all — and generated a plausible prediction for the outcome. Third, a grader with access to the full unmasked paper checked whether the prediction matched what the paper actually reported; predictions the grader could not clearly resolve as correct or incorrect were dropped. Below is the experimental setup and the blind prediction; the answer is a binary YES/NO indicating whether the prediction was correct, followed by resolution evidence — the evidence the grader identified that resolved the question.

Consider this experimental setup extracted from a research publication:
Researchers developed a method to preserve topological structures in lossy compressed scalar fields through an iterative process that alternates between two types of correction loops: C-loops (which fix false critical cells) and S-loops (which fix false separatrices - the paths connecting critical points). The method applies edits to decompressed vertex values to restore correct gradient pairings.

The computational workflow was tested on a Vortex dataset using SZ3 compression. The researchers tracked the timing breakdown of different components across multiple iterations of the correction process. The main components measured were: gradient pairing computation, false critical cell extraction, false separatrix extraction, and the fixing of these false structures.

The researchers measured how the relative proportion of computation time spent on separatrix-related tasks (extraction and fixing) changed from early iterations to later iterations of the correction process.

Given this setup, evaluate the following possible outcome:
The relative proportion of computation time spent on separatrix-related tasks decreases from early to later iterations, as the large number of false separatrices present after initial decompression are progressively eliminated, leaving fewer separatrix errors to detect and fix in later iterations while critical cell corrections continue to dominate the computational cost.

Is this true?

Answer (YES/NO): NO